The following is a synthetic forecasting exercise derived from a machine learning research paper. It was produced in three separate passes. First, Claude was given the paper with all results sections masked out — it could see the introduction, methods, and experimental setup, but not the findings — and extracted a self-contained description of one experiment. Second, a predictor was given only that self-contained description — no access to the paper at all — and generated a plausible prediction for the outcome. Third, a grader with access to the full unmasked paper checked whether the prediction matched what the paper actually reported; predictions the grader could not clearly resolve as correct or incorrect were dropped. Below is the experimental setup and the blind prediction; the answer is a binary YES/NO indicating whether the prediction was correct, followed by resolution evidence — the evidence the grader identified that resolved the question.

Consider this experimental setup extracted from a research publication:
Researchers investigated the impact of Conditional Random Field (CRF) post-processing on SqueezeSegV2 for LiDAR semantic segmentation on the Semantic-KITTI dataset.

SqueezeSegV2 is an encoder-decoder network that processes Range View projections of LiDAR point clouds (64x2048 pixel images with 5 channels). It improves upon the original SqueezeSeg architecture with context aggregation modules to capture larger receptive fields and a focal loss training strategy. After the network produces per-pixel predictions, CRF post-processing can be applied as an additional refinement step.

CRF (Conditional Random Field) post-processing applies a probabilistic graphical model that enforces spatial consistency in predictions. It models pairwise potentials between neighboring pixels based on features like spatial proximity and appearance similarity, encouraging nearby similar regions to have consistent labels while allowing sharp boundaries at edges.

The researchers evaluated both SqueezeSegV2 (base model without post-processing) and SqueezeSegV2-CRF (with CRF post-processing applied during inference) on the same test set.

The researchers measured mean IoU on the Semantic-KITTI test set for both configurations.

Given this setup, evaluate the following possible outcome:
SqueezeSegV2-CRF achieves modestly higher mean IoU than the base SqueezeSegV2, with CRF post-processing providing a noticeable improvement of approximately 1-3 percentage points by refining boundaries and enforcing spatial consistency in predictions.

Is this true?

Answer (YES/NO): NO